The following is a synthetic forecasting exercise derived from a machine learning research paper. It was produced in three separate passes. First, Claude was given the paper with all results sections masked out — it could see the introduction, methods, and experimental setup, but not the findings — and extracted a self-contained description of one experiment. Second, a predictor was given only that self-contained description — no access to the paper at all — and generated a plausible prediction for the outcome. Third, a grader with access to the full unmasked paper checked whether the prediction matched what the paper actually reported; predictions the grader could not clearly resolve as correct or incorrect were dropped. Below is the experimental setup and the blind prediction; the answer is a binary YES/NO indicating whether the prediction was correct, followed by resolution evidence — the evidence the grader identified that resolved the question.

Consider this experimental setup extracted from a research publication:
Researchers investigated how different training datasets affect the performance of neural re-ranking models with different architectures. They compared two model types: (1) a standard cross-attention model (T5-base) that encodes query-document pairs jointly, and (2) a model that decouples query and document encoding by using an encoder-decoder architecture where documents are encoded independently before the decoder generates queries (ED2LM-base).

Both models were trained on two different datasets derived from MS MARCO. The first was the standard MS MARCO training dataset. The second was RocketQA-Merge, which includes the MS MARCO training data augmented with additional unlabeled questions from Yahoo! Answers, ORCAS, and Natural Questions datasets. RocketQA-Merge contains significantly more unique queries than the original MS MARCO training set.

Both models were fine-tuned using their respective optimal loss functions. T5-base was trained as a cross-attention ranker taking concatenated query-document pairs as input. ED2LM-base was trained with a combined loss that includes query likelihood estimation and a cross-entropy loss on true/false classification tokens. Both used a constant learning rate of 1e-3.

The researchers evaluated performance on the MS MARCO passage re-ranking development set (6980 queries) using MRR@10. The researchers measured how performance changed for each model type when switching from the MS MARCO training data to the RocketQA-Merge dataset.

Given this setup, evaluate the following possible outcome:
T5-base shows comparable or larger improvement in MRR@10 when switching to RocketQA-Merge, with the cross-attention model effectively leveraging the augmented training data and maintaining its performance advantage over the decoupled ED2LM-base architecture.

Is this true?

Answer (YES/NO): NO